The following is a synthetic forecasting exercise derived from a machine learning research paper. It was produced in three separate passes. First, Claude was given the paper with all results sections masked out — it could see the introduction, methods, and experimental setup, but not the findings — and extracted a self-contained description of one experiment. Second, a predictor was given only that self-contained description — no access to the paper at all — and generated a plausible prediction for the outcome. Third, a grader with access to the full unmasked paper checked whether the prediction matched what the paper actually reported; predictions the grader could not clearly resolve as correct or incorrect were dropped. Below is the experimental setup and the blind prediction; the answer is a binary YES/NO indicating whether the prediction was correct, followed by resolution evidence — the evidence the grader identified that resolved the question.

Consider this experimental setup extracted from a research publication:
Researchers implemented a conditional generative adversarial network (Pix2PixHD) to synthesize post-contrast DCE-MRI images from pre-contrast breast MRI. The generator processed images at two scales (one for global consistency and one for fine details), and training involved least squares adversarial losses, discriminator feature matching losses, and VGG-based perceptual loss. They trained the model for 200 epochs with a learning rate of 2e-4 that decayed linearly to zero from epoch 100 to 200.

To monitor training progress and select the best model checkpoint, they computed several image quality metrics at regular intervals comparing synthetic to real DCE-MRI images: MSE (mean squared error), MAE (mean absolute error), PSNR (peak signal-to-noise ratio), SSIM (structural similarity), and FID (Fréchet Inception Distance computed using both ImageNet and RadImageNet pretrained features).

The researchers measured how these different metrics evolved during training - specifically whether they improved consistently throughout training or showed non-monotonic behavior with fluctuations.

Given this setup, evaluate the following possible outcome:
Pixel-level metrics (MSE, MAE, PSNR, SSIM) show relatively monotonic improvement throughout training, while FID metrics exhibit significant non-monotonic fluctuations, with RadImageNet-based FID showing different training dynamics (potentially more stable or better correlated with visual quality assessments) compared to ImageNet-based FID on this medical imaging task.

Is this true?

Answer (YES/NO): NO